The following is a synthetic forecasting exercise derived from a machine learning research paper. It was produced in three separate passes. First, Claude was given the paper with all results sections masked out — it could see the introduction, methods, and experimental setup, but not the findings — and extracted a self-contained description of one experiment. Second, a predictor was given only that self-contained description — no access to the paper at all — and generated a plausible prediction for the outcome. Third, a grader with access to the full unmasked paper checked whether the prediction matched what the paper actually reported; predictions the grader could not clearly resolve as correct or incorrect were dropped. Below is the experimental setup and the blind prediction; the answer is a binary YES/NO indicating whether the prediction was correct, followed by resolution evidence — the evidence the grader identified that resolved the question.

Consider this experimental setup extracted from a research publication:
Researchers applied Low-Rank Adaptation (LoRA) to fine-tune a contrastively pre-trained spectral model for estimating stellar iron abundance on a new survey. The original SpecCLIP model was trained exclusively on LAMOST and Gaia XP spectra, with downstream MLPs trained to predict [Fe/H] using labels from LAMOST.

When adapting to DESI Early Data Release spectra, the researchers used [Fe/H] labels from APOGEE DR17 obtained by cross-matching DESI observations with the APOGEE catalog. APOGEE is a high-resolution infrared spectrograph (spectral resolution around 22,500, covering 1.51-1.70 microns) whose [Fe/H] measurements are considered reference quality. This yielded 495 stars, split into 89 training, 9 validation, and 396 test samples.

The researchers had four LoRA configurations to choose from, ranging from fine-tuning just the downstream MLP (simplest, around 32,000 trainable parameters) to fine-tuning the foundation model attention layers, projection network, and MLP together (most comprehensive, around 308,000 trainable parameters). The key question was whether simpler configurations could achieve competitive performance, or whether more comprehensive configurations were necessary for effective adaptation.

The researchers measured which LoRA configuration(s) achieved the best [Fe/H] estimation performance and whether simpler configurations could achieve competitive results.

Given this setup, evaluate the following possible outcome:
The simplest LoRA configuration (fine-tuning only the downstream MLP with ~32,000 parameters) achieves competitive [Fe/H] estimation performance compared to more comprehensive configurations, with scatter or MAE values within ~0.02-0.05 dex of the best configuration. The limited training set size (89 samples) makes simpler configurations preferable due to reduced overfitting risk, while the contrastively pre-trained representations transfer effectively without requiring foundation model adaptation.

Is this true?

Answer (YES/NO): NO